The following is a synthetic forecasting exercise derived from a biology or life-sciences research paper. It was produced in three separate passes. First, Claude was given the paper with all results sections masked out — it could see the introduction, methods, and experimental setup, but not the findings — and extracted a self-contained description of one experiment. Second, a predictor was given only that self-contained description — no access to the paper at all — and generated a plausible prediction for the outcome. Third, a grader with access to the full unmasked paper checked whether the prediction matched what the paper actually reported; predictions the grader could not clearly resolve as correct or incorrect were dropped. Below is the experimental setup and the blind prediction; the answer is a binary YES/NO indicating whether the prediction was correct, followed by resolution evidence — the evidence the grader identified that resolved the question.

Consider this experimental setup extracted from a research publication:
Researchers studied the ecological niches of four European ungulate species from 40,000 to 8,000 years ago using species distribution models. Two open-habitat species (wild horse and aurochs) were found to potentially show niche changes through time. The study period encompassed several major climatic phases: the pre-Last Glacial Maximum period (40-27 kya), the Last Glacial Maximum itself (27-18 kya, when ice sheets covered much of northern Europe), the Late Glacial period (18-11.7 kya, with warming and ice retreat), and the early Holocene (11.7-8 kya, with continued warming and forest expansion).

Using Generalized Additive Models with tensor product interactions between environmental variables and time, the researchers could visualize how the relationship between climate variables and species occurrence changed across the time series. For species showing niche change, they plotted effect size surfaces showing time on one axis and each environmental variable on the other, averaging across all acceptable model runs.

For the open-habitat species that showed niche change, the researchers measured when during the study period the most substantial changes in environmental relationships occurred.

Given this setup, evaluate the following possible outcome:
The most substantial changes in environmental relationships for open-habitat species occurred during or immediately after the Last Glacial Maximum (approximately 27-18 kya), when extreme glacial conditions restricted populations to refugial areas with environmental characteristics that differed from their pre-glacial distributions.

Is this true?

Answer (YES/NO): NO